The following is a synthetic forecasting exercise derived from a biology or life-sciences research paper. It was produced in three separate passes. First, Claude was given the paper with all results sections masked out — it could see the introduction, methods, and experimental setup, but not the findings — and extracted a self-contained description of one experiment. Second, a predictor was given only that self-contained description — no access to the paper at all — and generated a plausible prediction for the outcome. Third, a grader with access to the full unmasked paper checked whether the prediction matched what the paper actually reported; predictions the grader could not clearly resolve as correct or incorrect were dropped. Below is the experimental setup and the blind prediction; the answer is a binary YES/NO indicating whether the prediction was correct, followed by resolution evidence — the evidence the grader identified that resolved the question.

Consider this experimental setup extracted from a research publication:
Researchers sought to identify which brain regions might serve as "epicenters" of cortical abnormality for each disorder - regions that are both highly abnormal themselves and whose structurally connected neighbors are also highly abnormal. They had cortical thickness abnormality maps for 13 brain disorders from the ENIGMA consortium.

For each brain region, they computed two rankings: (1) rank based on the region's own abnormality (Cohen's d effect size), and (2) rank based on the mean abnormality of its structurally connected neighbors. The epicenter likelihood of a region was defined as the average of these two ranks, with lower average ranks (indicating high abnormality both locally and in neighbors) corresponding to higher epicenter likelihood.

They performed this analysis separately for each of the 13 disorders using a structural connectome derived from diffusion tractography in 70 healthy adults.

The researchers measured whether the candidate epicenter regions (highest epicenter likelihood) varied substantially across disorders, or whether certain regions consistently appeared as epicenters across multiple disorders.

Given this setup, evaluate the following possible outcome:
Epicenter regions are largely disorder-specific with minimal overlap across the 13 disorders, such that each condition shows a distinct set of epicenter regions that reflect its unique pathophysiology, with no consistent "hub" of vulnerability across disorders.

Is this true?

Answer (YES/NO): NO